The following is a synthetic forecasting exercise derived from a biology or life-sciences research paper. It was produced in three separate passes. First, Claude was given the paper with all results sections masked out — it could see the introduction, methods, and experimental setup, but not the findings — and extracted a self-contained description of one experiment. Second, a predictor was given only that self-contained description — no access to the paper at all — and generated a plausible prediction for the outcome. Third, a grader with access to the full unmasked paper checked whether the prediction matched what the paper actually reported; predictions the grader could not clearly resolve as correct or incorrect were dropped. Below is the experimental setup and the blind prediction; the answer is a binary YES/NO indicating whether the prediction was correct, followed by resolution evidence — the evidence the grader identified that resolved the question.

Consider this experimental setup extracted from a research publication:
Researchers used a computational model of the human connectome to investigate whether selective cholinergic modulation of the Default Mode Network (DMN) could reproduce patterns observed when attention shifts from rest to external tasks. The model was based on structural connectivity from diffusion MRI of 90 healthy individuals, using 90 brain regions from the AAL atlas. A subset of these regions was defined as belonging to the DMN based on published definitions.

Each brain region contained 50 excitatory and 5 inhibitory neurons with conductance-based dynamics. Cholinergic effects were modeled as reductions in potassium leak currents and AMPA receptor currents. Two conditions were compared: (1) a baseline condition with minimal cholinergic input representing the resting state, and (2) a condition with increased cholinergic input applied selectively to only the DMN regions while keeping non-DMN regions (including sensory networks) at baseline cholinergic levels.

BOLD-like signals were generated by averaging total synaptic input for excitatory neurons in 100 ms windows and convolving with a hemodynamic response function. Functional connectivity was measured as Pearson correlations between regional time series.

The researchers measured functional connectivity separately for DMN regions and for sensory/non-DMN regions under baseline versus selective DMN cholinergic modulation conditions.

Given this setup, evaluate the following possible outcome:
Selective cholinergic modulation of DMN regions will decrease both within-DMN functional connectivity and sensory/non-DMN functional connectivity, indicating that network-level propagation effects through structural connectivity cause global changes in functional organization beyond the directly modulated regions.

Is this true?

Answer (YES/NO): NO